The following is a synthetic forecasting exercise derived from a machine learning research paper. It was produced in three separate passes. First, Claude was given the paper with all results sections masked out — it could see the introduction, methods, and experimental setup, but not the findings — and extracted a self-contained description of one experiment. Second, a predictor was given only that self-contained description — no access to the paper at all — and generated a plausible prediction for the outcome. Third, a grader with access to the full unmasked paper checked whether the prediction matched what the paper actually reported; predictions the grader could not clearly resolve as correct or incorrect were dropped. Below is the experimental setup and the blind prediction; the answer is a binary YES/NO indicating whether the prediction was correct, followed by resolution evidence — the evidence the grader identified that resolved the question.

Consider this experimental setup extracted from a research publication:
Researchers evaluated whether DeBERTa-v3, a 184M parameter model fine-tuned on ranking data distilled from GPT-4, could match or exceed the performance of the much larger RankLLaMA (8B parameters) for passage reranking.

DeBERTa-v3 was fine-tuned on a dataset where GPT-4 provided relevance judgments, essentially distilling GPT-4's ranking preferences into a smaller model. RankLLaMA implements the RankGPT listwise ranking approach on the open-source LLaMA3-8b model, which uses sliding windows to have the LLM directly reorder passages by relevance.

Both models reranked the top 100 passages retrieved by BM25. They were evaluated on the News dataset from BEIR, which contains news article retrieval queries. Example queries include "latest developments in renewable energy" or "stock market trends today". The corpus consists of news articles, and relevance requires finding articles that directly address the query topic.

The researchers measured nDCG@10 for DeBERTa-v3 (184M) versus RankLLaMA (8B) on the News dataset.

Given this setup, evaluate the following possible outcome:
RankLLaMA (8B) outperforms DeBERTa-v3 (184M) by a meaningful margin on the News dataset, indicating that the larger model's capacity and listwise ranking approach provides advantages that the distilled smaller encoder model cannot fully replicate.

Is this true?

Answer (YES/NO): NO